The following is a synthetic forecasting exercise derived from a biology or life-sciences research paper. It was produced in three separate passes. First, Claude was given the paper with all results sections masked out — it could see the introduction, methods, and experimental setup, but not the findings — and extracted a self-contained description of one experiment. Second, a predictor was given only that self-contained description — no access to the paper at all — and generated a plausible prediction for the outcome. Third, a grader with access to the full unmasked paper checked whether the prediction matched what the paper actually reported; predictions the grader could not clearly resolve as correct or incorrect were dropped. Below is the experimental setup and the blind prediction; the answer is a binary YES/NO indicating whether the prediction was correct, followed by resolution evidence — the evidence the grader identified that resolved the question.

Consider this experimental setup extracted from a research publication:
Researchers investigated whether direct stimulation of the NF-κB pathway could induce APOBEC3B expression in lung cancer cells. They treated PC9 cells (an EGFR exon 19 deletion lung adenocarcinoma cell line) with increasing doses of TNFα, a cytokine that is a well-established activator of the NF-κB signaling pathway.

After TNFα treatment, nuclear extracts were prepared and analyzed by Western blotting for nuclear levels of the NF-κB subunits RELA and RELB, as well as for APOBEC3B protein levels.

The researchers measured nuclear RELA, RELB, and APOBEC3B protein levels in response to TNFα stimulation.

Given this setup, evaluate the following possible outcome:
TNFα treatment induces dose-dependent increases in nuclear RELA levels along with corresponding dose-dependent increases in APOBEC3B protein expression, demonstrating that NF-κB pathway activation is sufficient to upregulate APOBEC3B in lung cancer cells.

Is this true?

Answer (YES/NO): YES